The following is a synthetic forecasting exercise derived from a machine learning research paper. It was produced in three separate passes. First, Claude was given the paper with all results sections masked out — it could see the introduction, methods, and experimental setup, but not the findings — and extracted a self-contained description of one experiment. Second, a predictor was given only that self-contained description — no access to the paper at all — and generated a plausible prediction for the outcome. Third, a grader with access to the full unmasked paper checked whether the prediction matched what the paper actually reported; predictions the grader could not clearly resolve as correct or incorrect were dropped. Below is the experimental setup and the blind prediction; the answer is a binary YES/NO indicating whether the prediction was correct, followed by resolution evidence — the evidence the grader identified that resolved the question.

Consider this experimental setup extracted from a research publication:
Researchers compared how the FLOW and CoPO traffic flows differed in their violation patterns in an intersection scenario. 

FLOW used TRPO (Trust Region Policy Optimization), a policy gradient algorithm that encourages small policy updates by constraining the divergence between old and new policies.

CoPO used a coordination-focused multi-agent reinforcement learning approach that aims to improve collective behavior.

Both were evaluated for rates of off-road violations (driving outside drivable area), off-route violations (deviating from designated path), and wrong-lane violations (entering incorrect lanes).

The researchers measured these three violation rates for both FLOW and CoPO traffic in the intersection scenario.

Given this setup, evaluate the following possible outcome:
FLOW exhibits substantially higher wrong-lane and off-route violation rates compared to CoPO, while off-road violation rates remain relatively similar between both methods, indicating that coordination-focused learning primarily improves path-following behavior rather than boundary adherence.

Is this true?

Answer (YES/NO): NO